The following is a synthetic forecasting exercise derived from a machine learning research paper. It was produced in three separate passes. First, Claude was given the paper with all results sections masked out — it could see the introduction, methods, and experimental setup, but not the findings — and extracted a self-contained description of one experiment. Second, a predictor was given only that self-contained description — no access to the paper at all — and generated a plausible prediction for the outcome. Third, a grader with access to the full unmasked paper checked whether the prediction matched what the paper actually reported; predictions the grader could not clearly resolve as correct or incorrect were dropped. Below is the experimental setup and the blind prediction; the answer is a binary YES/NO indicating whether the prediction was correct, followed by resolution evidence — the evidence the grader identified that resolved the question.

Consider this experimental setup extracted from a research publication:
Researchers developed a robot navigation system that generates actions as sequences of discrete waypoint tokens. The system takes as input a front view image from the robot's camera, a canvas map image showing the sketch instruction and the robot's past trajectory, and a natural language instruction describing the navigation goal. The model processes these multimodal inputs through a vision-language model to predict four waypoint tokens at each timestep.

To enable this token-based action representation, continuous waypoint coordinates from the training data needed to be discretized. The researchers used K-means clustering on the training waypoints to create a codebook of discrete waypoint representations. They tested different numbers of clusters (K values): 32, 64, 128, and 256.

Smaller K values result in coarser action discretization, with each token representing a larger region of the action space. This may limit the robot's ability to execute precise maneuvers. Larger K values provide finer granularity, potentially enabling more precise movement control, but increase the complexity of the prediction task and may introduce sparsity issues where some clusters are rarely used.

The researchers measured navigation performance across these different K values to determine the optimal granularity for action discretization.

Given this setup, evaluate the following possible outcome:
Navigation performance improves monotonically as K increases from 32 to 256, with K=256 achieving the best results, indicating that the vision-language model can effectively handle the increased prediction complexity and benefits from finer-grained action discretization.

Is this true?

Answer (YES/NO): NO